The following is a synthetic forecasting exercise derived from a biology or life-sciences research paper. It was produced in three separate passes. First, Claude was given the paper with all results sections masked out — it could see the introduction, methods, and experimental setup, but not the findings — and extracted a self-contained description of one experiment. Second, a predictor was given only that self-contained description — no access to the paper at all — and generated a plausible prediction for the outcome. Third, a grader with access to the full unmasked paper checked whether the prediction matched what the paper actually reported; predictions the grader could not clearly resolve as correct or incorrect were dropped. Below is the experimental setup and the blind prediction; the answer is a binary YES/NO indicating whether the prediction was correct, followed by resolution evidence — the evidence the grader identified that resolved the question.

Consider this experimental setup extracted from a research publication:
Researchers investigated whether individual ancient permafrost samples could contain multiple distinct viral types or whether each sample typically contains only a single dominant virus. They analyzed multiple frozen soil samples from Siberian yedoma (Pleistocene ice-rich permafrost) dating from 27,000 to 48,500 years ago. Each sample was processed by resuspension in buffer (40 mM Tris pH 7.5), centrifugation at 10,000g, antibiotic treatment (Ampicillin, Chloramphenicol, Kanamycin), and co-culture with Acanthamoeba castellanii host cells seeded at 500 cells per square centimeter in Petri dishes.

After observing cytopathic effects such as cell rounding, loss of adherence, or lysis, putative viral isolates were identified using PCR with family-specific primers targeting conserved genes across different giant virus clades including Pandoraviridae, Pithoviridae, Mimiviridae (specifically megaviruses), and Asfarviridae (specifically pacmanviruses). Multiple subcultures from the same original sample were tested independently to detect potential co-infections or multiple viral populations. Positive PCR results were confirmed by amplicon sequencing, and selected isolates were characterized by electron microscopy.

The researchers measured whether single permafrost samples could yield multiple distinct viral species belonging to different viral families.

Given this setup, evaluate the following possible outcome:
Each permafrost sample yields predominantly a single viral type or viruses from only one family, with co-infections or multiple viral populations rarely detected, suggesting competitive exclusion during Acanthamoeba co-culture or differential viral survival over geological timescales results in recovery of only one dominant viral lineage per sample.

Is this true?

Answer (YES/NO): NO